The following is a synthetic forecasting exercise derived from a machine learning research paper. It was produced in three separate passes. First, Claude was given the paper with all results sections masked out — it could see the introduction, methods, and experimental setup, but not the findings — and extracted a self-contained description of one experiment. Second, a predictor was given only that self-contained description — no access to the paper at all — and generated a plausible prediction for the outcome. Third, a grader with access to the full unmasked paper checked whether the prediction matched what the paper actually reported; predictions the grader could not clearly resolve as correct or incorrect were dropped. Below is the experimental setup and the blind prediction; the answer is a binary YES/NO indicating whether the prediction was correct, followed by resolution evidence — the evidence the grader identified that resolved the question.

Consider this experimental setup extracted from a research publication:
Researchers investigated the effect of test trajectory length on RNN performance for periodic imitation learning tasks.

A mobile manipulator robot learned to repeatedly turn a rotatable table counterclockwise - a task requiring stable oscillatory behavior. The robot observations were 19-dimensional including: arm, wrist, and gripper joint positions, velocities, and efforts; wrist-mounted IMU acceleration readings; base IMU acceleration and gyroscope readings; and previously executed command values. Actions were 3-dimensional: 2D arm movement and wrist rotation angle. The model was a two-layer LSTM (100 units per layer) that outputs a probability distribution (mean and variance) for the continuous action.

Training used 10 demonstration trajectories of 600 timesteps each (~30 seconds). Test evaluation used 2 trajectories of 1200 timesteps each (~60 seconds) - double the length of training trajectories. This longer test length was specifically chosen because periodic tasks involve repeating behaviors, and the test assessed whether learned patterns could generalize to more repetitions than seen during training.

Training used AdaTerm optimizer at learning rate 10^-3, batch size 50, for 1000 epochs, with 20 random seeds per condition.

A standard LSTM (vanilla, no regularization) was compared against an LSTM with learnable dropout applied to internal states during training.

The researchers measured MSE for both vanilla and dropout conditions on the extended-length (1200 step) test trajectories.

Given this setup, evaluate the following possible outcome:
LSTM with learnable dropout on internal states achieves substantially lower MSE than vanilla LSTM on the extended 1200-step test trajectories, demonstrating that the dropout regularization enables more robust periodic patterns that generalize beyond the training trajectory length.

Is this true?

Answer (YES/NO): YES